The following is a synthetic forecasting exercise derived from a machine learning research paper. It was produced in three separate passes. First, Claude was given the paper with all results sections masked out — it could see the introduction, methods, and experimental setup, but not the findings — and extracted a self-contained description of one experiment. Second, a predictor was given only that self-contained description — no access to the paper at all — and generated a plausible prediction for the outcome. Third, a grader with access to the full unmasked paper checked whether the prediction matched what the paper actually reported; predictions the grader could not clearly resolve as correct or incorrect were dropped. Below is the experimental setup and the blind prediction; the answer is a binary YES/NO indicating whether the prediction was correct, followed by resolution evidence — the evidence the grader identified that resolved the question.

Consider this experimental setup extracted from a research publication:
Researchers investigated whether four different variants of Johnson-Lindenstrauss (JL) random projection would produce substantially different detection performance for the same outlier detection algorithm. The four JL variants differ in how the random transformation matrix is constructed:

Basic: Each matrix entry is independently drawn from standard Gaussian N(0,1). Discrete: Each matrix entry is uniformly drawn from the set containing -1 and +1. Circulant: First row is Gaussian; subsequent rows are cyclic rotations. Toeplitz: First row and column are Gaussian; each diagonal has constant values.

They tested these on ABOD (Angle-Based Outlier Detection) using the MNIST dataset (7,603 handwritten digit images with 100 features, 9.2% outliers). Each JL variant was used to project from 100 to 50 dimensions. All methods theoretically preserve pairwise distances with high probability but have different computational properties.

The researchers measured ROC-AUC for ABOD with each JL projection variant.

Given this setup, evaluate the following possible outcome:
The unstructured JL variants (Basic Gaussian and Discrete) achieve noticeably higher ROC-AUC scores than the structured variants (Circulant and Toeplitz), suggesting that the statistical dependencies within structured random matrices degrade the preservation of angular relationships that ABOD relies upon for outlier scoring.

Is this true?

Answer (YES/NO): NO